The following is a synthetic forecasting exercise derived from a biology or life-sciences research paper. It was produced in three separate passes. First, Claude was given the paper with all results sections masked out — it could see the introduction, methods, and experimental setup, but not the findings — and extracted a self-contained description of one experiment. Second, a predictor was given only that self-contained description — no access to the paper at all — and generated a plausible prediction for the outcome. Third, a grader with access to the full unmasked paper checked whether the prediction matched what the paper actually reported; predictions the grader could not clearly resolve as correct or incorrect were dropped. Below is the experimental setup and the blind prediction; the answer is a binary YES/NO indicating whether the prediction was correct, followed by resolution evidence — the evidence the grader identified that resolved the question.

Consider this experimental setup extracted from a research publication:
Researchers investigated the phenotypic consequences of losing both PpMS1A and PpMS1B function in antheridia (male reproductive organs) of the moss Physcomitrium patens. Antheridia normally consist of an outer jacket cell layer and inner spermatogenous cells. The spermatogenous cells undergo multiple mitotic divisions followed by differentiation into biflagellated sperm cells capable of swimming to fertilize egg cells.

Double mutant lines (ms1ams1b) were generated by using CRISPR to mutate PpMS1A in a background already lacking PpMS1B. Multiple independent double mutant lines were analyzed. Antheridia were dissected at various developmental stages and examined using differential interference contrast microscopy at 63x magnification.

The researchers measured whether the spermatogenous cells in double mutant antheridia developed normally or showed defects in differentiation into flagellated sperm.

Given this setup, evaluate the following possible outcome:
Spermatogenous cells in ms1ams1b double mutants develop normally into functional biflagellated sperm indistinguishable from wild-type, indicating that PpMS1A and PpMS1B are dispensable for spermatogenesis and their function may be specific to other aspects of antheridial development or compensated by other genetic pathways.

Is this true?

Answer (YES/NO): NO